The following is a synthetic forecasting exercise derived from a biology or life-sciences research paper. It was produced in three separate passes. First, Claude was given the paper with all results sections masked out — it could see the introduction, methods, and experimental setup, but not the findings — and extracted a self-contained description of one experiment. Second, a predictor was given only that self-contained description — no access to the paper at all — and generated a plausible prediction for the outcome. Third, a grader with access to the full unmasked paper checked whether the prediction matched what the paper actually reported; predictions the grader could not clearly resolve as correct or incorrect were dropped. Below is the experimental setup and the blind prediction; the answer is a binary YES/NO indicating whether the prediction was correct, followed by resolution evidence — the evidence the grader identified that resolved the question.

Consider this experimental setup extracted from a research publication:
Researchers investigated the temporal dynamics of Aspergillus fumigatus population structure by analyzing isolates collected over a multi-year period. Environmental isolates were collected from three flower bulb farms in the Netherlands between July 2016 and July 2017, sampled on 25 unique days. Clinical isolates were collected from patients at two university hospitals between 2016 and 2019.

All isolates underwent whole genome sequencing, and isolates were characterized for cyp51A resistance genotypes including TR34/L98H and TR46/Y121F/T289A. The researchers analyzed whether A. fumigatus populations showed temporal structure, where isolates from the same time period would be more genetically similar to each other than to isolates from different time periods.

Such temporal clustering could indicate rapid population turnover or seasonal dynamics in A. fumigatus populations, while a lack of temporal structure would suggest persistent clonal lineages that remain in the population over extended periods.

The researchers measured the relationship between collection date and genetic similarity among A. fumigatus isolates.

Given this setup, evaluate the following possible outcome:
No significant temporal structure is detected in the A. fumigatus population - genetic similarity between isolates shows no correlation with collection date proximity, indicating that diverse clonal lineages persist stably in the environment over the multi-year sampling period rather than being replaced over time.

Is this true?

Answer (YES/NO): YES